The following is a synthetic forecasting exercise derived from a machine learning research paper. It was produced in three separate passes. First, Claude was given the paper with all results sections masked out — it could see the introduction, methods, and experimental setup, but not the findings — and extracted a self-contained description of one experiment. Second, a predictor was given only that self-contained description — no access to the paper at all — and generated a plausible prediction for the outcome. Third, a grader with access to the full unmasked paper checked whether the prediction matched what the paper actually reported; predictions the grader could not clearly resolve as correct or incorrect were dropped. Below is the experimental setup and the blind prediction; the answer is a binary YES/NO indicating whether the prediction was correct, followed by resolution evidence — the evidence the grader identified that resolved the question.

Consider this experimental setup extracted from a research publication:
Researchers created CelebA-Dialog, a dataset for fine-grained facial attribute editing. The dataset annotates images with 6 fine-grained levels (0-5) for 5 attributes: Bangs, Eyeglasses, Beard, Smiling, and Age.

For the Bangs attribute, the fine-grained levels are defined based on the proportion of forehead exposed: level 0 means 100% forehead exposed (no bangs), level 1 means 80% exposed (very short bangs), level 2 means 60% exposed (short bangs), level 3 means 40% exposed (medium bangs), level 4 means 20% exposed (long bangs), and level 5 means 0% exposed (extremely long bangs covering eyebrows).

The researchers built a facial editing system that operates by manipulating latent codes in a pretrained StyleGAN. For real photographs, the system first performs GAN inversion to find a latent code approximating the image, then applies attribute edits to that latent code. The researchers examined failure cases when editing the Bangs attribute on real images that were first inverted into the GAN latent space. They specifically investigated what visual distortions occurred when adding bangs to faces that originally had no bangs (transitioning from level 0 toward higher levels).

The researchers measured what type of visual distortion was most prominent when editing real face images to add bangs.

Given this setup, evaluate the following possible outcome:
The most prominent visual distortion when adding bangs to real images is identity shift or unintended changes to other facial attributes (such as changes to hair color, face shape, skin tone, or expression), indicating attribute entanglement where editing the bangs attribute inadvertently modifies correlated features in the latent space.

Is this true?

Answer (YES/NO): YES